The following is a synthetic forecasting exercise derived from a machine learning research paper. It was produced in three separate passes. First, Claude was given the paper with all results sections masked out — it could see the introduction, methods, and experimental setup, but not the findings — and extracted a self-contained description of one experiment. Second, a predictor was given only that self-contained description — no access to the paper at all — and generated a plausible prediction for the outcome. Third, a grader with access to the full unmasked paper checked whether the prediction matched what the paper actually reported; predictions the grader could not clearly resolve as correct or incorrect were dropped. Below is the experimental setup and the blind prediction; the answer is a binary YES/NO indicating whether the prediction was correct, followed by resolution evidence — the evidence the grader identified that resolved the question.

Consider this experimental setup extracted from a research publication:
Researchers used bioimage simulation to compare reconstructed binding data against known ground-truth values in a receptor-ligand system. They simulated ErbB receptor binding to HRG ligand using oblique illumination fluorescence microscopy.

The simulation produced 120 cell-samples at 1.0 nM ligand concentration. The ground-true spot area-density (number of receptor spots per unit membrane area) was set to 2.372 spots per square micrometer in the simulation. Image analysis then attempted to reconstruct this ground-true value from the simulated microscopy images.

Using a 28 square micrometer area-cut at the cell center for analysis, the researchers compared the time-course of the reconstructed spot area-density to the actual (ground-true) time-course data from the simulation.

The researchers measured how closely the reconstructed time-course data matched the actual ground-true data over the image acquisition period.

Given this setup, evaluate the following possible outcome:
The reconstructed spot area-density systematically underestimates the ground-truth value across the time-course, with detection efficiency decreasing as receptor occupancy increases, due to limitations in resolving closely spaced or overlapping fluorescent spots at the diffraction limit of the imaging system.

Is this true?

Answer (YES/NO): NO